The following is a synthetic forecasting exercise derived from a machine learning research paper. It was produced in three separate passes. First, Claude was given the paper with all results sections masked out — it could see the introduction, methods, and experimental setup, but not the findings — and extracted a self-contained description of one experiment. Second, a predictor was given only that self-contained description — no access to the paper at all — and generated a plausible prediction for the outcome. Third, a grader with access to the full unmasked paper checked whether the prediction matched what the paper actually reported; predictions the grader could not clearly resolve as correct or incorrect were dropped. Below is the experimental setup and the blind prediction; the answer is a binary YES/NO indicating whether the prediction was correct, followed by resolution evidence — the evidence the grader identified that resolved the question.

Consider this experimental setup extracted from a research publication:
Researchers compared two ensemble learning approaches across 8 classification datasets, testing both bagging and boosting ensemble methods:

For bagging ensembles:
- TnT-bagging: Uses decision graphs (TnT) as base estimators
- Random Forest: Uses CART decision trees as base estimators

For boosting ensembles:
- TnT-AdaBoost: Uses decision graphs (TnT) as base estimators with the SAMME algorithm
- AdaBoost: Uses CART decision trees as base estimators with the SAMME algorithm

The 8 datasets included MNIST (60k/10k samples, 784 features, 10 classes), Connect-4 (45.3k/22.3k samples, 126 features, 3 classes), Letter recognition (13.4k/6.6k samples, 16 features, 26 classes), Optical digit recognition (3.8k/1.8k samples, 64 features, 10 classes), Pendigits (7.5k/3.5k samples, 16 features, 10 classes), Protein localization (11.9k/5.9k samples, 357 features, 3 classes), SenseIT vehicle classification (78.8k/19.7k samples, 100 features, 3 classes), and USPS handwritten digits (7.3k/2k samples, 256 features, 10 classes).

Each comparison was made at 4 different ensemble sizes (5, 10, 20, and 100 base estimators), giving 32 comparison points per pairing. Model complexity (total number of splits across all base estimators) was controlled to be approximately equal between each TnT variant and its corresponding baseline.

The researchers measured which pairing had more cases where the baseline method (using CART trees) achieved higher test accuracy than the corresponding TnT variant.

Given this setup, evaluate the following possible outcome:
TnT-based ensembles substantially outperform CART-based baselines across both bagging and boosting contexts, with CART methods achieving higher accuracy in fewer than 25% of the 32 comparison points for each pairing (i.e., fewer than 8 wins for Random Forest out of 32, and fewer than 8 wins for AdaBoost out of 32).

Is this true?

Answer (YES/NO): YES